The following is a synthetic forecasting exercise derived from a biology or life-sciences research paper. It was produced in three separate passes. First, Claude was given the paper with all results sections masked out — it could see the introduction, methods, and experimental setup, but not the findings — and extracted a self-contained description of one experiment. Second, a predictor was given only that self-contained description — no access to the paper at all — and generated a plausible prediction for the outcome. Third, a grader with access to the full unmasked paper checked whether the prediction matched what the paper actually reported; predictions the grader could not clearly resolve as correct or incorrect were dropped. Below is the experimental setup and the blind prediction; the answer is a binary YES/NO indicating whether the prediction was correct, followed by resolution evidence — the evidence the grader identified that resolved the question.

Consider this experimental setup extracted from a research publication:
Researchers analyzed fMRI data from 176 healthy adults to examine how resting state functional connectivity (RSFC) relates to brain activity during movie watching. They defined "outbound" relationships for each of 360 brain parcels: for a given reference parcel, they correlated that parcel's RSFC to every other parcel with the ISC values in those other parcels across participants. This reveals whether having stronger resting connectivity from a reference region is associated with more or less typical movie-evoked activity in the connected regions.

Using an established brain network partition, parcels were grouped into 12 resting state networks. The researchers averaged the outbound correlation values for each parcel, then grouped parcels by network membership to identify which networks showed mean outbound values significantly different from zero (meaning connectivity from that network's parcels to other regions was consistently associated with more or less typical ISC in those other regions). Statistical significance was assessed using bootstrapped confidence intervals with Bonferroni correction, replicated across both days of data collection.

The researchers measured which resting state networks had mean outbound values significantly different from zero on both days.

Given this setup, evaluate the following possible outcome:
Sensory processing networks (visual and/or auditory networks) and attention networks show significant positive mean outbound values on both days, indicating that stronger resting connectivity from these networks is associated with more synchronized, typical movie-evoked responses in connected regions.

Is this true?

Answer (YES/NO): NO